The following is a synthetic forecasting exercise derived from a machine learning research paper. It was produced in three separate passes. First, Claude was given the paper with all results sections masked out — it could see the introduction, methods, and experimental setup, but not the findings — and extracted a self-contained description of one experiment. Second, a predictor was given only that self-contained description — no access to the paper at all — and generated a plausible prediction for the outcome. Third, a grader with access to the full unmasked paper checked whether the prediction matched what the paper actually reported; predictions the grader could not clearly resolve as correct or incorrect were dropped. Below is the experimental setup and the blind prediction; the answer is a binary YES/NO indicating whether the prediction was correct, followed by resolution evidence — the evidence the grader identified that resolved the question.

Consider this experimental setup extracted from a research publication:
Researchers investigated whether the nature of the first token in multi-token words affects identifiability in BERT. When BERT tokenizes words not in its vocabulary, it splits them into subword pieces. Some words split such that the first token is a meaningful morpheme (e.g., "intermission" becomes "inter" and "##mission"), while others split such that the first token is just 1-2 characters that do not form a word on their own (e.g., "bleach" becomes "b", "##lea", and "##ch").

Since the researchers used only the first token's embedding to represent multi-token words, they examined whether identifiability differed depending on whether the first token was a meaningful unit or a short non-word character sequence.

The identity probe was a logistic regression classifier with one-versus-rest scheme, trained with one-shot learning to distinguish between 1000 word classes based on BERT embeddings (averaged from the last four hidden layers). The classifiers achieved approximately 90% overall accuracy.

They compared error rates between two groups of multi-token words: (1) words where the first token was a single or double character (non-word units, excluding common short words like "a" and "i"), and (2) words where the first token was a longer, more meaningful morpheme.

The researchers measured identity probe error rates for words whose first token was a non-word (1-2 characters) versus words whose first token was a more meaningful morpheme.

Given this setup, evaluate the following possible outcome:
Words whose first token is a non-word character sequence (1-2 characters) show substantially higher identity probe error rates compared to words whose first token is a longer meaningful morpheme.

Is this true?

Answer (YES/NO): NO